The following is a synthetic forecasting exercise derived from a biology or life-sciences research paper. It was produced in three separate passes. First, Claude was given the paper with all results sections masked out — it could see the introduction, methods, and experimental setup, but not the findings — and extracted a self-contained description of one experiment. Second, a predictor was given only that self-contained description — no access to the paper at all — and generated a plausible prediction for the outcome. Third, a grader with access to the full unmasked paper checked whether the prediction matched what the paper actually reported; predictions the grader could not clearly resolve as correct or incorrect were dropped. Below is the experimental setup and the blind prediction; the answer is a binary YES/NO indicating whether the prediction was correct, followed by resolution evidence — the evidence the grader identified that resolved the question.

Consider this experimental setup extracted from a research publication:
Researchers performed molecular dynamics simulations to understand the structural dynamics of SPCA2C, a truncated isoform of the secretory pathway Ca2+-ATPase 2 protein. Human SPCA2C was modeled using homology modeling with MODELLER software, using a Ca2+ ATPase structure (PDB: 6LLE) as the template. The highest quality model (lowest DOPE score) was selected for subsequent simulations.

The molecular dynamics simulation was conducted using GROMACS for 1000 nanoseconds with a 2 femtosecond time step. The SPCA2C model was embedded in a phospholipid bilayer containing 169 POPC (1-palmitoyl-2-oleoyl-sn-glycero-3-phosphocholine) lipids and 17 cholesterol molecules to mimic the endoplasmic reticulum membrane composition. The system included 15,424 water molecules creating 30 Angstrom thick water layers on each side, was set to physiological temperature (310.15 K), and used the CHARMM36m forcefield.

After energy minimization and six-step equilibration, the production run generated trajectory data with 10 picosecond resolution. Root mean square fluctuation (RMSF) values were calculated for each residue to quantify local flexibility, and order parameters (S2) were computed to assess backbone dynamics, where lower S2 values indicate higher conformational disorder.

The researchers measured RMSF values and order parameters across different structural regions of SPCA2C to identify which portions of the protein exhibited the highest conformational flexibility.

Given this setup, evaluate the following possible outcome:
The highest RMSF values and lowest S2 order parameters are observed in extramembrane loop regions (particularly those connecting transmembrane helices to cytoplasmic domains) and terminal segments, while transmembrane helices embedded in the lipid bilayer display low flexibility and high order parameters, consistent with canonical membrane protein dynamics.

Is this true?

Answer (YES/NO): NO